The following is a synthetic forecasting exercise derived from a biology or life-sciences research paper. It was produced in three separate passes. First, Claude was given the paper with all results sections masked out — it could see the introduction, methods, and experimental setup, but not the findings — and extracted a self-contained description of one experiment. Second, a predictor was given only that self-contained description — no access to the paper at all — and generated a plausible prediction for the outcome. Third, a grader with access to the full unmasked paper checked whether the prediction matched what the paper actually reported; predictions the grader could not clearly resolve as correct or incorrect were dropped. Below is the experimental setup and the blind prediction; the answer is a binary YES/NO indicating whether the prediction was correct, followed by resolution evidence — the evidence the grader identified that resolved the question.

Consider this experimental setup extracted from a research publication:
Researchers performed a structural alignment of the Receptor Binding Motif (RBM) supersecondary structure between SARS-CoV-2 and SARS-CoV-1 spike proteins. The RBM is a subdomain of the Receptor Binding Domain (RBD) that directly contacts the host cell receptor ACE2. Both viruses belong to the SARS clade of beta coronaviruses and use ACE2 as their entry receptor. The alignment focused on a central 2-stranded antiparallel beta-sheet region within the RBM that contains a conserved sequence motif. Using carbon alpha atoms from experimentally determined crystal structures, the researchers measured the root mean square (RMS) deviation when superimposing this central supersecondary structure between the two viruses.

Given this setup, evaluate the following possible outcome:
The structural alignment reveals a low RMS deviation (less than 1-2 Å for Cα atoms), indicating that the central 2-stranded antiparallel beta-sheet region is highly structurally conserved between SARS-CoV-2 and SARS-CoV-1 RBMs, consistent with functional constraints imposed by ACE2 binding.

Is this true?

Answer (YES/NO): YES